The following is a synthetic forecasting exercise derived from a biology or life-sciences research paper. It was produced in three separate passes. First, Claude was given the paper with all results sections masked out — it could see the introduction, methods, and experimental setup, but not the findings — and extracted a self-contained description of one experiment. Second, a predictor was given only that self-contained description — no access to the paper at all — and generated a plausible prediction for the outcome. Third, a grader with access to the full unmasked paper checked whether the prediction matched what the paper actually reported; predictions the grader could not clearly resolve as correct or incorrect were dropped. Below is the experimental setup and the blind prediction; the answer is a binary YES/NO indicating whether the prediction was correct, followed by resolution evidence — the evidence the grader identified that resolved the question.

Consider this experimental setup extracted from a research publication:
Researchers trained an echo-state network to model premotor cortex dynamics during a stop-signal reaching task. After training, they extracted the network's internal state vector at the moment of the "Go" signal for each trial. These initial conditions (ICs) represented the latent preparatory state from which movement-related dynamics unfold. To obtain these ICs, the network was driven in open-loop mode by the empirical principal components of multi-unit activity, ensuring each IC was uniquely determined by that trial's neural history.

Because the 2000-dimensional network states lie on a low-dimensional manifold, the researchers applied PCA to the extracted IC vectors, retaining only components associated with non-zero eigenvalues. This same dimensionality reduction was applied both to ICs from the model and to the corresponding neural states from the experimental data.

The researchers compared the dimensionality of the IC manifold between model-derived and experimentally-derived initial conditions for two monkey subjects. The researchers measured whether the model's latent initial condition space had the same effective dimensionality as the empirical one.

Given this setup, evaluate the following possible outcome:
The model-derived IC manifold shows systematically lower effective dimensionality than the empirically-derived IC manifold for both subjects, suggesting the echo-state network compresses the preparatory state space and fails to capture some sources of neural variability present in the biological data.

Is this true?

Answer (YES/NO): NO